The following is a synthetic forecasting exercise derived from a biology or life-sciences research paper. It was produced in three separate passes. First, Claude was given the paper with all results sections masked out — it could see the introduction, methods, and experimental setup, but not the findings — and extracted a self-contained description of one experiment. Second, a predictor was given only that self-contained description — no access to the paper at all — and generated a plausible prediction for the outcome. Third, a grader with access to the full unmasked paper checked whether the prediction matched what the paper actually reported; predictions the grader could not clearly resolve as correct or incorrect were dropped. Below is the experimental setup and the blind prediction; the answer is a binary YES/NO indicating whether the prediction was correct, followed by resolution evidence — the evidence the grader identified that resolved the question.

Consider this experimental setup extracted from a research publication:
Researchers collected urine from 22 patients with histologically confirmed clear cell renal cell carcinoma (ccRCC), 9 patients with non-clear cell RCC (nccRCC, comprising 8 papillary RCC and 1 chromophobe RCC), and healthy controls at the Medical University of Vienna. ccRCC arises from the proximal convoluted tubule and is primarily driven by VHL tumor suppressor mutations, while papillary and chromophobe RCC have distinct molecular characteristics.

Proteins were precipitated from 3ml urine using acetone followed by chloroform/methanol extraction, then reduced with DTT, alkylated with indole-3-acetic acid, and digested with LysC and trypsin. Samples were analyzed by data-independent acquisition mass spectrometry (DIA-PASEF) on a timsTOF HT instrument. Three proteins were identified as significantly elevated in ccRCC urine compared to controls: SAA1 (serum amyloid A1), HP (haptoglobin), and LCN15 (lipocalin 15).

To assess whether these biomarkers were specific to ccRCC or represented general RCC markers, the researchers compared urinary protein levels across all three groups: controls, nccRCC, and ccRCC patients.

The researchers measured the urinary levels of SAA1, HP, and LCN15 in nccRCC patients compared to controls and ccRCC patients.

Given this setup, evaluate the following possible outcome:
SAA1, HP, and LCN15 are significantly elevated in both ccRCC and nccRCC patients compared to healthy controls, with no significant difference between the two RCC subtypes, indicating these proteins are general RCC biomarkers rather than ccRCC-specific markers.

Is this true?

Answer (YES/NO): NO